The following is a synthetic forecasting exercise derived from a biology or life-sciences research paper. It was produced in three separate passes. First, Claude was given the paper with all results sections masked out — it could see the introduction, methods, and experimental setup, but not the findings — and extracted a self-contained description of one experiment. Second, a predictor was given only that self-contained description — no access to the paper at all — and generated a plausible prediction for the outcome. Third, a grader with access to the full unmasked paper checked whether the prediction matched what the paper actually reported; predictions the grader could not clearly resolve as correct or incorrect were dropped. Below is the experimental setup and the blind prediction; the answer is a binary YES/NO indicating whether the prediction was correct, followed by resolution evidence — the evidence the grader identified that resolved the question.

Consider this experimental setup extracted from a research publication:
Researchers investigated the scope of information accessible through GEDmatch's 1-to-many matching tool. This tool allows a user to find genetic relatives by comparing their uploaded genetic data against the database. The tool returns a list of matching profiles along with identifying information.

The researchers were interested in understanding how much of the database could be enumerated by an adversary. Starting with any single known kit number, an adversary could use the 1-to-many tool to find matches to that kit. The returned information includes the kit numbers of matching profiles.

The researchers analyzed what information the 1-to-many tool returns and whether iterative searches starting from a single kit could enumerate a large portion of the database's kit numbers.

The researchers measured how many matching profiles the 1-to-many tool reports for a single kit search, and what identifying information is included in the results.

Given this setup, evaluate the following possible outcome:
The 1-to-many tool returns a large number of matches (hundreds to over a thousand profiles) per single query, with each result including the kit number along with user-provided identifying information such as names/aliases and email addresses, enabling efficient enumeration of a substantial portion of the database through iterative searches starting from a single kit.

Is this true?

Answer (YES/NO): YES